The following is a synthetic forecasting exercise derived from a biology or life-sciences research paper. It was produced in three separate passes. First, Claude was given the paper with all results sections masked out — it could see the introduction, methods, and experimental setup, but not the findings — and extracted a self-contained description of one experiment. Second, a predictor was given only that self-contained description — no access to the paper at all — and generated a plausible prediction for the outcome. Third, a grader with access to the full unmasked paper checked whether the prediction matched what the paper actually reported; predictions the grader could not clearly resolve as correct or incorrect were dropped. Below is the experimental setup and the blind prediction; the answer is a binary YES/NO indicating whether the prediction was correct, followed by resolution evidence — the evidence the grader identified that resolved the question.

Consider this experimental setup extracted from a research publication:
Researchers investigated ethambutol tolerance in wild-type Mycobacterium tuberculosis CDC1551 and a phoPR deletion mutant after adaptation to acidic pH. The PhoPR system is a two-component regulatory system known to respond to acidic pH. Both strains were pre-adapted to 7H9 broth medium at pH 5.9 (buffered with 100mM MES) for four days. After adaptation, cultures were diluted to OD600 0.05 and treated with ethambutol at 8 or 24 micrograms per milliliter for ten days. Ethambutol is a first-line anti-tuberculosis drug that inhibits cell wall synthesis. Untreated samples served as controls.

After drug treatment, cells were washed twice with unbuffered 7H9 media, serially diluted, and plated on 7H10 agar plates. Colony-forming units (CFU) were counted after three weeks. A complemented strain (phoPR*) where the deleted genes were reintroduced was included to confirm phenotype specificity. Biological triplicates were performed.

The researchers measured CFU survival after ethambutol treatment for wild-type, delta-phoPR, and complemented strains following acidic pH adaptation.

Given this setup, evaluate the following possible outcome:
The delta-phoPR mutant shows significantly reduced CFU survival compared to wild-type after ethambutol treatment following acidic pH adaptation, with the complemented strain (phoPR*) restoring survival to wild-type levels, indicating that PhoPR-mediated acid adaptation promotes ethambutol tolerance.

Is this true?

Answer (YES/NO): YES